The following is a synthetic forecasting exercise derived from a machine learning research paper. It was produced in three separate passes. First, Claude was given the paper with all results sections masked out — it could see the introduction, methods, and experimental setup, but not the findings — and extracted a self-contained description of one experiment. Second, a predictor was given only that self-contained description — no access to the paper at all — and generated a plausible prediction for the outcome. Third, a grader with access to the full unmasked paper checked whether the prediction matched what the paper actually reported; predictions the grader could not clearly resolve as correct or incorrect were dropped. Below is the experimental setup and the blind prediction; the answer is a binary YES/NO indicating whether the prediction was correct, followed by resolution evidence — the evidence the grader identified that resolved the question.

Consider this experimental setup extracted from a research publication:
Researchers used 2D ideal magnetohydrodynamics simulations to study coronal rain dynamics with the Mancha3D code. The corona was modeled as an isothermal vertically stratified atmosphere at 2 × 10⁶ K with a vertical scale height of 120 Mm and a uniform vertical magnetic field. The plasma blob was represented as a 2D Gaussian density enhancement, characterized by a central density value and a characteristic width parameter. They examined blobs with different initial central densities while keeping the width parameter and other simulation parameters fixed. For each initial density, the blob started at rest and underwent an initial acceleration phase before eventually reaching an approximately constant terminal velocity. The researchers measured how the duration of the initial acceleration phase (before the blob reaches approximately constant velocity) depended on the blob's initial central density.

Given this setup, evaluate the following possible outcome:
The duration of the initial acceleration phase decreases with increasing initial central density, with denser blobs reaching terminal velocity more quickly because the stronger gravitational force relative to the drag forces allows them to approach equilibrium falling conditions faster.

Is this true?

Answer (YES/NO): NO